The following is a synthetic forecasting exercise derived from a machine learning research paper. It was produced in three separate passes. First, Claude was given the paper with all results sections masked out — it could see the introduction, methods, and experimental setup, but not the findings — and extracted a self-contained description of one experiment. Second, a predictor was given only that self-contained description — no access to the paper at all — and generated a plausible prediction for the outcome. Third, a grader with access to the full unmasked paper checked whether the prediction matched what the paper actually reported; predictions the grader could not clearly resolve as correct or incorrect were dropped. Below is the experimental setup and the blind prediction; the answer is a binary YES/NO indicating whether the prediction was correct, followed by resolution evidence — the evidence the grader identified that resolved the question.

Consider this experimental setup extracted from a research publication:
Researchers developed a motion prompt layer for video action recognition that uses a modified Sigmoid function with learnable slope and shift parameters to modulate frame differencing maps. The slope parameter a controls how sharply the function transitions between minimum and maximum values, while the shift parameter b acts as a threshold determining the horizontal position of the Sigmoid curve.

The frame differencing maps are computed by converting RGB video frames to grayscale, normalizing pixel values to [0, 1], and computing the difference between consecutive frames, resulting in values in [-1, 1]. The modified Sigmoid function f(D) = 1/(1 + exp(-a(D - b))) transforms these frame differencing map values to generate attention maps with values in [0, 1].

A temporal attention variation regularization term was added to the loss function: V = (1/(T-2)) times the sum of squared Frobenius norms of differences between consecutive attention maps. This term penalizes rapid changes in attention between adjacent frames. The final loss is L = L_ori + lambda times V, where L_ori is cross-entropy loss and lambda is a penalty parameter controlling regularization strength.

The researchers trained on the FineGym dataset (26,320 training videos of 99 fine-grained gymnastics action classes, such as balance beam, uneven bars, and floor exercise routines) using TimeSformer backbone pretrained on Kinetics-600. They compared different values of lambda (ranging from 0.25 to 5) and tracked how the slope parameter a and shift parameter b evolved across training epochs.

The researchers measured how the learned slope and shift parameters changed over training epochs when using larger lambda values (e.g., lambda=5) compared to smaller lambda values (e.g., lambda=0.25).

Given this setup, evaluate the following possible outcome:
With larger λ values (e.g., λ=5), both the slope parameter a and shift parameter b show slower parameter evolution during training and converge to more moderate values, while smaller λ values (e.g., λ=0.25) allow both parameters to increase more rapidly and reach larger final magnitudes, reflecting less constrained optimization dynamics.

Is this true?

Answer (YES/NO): NO